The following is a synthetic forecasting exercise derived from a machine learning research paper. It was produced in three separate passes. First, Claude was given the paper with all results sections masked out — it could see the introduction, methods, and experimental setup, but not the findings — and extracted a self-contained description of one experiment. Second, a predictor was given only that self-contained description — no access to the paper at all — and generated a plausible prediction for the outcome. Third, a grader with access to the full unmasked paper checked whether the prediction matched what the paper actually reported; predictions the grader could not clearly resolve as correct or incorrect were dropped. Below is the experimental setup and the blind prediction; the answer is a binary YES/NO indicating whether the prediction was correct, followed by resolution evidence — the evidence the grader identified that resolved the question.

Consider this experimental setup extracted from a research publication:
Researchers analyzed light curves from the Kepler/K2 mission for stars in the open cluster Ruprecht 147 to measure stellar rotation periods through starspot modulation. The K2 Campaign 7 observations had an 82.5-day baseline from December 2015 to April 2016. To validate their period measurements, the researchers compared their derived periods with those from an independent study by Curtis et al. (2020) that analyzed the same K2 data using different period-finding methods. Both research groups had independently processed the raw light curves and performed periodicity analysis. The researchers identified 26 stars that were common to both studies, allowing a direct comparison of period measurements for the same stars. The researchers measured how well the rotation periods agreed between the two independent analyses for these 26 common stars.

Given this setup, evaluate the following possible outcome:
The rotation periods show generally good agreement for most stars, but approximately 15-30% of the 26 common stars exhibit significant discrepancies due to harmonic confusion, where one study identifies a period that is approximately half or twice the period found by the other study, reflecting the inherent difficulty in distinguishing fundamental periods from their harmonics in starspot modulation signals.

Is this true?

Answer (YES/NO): NO